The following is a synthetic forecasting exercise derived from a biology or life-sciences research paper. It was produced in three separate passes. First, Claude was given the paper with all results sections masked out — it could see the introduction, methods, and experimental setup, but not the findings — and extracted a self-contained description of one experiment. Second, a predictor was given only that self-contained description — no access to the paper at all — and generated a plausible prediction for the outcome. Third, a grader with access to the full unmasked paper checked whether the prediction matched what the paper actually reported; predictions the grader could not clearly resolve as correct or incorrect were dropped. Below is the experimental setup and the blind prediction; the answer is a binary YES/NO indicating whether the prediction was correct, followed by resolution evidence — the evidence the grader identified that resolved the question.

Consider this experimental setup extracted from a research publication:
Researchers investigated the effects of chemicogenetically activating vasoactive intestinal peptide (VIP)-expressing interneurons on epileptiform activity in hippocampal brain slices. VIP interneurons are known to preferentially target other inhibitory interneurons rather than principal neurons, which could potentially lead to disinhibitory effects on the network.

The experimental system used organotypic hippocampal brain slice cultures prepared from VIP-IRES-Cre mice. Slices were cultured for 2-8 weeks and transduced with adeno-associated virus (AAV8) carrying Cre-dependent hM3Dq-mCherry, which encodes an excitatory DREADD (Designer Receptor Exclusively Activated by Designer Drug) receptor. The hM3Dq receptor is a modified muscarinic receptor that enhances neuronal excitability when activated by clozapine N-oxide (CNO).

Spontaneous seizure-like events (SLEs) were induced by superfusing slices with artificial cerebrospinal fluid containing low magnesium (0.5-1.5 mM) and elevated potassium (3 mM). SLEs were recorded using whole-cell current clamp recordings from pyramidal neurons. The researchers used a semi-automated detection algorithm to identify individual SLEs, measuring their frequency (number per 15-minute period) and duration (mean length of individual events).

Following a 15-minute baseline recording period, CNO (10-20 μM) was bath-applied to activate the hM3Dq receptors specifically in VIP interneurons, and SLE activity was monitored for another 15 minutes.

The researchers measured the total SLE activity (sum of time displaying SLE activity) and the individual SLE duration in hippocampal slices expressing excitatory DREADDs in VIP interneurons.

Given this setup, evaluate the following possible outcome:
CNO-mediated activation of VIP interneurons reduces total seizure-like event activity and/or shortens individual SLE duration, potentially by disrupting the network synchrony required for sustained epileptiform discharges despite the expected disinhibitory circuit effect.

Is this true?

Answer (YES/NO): NO